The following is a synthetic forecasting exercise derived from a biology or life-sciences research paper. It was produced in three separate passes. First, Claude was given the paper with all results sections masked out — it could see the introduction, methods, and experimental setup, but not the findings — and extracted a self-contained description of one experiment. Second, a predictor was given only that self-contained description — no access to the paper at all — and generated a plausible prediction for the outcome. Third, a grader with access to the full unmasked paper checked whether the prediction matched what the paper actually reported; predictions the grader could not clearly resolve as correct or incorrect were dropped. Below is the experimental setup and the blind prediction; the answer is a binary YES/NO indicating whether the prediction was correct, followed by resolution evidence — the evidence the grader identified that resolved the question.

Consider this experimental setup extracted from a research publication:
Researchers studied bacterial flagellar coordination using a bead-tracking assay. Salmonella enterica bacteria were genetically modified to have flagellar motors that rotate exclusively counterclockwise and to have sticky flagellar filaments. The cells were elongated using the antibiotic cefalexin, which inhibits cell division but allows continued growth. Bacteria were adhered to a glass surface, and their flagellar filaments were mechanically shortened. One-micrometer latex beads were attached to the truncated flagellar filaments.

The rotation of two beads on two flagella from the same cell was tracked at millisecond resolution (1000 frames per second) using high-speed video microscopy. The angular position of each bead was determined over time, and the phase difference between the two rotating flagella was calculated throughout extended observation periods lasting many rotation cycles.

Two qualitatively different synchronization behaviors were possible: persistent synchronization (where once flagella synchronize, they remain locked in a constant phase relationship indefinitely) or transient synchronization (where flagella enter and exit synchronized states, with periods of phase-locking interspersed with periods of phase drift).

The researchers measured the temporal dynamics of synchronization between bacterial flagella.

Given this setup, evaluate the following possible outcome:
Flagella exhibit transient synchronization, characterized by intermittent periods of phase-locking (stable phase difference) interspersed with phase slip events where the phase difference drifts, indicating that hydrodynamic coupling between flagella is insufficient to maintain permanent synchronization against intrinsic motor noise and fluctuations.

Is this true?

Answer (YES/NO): YES